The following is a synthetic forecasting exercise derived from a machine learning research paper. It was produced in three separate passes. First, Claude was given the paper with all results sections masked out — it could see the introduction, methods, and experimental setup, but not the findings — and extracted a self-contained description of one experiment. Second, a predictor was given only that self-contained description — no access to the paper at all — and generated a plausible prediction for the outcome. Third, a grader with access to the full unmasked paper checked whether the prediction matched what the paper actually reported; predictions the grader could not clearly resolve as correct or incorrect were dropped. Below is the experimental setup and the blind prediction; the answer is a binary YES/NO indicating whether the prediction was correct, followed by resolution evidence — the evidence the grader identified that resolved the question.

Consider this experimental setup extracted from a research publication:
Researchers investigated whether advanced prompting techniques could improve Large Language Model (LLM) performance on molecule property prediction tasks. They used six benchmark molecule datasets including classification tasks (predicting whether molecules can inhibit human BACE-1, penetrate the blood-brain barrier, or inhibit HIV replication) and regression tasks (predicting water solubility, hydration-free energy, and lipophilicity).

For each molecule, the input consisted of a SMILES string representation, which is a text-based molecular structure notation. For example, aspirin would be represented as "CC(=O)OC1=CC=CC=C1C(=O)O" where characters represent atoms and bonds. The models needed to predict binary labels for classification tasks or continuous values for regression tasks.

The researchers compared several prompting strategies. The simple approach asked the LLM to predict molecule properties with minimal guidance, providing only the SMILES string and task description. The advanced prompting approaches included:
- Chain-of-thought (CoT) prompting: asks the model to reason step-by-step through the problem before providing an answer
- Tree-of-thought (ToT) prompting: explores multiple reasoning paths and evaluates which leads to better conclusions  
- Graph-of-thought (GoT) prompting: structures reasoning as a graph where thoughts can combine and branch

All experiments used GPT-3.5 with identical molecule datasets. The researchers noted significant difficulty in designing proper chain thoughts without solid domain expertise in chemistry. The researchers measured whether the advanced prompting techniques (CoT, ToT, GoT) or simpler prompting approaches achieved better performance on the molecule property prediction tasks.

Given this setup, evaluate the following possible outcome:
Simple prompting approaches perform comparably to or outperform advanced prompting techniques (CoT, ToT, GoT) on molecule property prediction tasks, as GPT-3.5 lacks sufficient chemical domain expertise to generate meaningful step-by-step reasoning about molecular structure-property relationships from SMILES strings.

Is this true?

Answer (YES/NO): YES